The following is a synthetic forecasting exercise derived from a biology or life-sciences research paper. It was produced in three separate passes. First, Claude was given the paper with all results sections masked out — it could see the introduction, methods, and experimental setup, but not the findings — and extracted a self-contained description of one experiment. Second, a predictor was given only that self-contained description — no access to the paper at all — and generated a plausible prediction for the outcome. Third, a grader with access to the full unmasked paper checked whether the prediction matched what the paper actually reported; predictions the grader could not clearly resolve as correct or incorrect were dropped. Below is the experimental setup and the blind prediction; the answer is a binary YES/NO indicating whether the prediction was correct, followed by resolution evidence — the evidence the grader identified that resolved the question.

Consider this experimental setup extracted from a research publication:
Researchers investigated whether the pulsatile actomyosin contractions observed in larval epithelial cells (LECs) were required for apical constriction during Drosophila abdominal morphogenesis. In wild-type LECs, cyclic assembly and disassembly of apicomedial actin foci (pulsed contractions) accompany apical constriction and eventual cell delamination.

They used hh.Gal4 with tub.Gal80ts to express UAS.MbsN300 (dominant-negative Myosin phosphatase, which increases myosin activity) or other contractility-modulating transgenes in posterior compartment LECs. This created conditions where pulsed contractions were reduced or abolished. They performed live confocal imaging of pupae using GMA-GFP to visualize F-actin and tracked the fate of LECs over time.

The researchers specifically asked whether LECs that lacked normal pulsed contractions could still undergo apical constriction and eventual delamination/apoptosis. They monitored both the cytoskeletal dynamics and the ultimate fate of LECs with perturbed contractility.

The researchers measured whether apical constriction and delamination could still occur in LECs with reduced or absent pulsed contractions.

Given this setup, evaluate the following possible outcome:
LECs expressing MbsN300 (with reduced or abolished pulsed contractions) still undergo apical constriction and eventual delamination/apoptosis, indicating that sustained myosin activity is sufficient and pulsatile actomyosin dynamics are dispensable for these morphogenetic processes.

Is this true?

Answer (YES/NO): YES